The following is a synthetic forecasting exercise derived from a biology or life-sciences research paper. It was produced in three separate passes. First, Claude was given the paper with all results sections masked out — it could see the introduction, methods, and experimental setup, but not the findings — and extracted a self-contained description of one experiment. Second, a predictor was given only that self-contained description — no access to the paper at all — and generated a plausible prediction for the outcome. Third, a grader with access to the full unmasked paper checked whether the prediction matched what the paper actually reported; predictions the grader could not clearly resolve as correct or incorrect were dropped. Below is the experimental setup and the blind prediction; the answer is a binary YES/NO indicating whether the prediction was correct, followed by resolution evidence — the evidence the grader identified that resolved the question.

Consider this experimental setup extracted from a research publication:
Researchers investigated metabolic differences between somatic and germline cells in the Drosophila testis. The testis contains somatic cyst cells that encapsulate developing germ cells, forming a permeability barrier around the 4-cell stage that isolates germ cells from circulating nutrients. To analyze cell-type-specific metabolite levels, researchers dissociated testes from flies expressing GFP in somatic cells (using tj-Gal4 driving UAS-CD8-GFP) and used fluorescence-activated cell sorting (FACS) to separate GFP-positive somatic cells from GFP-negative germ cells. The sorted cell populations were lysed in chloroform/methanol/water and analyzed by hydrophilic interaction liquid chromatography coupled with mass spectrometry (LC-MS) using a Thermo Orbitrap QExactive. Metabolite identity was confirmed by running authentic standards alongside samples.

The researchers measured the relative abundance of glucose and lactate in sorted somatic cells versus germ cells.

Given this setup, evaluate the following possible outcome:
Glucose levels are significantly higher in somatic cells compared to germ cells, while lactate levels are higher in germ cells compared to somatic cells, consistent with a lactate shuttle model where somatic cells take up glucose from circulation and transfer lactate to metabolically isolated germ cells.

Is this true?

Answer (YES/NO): NO